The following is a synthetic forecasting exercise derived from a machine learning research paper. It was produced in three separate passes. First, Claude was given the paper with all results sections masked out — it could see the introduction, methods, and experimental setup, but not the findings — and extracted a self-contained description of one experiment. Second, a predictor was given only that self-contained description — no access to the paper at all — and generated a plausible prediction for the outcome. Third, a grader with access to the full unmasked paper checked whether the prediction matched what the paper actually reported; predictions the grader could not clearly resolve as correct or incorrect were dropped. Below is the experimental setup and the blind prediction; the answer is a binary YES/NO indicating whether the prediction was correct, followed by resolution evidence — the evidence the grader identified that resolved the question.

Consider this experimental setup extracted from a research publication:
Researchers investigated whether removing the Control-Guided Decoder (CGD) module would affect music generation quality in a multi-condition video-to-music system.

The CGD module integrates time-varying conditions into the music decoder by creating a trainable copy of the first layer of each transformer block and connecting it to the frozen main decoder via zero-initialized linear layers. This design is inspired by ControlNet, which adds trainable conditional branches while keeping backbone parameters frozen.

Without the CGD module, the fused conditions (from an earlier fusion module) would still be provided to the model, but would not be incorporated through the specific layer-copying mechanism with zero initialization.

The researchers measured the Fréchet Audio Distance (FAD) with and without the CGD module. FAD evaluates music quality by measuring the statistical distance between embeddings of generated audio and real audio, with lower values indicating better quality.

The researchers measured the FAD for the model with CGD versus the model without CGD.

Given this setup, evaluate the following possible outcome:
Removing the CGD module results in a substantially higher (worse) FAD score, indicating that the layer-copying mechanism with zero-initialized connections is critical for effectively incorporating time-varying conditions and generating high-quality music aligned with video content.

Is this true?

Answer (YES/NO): YES